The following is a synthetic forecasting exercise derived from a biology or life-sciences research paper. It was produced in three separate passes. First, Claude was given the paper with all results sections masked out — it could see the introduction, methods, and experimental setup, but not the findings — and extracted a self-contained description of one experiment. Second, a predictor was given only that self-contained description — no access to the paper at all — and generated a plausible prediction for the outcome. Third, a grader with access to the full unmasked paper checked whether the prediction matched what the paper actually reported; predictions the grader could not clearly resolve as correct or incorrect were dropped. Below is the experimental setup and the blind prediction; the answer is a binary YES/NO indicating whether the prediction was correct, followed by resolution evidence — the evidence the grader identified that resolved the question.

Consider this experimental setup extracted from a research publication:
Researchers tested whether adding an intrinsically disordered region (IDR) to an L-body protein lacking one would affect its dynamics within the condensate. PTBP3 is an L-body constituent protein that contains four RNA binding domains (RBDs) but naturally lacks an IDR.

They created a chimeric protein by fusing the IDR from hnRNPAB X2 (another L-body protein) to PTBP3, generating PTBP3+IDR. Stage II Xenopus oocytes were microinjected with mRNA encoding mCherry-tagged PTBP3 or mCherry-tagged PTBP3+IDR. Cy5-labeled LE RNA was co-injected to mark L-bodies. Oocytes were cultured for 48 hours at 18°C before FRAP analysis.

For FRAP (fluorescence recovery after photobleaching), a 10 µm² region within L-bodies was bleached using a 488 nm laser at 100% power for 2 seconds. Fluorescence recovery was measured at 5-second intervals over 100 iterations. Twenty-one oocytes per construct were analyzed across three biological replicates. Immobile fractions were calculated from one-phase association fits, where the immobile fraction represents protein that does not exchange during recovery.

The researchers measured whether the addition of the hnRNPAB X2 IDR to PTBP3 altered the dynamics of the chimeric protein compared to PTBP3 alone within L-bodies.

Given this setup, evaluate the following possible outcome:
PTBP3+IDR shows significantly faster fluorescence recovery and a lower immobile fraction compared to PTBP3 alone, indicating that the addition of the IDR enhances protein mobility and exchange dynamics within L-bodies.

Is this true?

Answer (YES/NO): NO